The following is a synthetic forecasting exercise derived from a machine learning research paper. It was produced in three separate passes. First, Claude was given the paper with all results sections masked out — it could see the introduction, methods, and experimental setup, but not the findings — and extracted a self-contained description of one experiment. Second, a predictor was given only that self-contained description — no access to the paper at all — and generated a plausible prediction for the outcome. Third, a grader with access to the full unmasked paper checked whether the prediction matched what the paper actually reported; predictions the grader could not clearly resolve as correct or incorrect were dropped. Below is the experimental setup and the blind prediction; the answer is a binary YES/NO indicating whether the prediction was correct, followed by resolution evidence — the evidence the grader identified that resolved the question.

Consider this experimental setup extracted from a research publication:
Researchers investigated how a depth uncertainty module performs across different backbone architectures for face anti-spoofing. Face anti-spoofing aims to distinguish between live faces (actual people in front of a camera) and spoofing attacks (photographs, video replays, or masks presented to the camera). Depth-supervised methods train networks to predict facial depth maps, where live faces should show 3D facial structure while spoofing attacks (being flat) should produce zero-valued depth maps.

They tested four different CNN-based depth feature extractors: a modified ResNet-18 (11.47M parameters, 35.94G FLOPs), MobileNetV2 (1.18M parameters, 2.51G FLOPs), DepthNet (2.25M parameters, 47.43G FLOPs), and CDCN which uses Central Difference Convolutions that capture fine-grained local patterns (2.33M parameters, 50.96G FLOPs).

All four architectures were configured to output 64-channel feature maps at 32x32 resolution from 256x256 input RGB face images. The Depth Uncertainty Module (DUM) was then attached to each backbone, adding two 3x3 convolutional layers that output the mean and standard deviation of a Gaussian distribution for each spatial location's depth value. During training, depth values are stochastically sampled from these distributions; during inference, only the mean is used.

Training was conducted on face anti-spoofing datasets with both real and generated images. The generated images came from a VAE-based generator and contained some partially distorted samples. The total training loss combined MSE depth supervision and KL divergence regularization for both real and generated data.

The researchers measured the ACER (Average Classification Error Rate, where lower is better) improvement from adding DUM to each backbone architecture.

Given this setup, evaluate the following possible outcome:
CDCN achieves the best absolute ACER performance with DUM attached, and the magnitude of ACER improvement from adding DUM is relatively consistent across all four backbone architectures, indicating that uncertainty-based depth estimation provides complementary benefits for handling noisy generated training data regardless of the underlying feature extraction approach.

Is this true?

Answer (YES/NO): NO